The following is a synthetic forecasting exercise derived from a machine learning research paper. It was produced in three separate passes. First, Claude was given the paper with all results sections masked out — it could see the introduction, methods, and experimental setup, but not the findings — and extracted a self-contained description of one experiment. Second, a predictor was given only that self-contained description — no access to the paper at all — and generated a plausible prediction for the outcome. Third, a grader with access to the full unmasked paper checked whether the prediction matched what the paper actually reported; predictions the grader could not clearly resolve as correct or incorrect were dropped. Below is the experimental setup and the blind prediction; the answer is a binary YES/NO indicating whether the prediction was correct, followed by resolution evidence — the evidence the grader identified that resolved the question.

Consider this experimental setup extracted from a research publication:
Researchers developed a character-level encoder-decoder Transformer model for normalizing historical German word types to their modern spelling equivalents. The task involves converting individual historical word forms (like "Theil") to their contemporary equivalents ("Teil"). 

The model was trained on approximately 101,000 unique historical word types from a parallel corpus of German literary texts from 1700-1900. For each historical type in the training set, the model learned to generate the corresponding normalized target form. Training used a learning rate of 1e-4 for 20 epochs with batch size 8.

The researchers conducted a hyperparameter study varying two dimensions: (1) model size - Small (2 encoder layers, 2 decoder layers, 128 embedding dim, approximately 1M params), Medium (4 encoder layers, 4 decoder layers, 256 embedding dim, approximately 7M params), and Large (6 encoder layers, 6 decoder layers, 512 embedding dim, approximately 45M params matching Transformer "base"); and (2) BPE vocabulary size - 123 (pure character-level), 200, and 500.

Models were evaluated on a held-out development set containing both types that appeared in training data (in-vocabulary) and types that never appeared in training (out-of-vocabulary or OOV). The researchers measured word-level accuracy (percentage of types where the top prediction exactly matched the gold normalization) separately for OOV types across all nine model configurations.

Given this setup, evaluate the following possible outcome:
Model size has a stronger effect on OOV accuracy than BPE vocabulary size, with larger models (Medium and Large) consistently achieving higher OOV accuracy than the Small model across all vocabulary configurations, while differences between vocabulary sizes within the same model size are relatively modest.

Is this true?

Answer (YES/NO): YES